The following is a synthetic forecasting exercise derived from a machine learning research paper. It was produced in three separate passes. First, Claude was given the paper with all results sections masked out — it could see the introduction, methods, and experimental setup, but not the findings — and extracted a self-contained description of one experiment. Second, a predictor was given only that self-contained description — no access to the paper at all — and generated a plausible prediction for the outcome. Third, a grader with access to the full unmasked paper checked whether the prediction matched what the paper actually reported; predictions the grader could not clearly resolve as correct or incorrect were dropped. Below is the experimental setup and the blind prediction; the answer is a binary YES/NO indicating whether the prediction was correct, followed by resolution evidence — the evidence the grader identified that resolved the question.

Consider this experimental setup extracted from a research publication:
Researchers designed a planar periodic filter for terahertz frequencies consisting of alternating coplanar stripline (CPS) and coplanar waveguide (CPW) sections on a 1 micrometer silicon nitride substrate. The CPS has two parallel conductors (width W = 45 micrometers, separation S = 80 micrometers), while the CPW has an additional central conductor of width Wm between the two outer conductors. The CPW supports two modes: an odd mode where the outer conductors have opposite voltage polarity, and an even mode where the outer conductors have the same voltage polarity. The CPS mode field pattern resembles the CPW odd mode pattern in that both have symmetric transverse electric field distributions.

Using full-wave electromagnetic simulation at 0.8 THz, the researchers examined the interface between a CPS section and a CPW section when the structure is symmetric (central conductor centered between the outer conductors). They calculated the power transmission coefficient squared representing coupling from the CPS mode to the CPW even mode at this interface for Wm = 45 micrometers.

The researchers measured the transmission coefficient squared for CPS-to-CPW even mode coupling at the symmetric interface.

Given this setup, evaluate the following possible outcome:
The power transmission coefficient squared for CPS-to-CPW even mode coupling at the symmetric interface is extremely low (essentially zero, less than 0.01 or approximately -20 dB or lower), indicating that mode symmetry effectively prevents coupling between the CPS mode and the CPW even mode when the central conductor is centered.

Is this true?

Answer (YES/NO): YES